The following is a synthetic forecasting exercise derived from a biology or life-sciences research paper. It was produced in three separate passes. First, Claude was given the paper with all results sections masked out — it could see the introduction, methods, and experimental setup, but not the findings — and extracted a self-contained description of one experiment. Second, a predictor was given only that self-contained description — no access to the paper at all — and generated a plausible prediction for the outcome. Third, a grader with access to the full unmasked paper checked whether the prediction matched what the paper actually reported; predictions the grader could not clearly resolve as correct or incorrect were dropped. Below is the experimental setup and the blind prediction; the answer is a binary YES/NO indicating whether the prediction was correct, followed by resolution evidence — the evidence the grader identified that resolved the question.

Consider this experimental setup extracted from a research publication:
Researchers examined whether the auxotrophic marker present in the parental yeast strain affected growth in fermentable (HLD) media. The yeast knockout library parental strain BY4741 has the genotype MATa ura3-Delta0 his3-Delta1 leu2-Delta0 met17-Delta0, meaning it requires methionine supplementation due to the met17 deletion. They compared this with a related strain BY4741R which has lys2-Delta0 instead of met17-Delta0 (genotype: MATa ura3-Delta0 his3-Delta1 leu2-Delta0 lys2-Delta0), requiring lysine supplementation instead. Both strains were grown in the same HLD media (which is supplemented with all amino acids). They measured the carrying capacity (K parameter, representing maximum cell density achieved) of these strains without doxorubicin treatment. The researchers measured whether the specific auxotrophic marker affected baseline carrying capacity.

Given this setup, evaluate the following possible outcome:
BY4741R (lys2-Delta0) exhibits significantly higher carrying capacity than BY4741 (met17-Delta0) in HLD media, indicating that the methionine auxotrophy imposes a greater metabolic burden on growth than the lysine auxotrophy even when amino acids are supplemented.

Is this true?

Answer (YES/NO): NO